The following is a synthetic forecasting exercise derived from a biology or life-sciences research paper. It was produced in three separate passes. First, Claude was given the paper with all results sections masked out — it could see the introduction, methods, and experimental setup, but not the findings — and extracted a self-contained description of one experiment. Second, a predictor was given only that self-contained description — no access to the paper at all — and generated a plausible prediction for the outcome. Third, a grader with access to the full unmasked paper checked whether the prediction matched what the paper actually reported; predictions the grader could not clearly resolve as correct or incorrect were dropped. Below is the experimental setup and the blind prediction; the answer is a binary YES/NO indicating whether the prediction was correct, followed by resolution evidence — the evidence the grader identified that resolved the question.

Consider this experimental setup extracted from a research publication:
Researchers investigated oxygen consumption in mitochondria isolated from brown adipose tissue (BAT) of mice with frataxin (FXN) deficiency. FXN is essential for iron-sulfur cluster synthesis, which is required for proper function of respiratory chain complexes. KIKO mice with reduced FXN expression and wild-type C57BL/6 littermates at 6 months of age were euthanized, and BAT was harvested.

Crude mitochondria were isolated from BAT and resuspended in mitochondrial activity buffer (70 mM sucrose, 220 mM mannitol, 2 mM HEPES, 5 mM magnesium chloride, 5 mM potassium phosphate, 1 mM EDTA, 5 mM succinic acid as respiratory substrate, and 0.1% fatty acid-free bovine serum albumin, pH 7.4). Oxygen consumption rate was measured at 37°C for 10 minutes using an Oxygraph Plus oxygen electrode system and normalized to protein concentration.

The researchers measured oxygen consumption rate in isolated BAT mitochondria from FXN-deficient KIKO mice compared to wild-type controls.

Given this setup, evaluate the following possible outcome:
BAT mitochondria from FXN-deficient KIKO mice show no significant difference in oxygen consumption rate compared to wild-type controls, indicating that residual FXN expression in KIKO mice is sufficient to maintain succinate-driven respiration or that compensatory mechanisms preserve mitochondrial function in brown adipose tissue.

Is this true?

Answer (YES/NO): NO